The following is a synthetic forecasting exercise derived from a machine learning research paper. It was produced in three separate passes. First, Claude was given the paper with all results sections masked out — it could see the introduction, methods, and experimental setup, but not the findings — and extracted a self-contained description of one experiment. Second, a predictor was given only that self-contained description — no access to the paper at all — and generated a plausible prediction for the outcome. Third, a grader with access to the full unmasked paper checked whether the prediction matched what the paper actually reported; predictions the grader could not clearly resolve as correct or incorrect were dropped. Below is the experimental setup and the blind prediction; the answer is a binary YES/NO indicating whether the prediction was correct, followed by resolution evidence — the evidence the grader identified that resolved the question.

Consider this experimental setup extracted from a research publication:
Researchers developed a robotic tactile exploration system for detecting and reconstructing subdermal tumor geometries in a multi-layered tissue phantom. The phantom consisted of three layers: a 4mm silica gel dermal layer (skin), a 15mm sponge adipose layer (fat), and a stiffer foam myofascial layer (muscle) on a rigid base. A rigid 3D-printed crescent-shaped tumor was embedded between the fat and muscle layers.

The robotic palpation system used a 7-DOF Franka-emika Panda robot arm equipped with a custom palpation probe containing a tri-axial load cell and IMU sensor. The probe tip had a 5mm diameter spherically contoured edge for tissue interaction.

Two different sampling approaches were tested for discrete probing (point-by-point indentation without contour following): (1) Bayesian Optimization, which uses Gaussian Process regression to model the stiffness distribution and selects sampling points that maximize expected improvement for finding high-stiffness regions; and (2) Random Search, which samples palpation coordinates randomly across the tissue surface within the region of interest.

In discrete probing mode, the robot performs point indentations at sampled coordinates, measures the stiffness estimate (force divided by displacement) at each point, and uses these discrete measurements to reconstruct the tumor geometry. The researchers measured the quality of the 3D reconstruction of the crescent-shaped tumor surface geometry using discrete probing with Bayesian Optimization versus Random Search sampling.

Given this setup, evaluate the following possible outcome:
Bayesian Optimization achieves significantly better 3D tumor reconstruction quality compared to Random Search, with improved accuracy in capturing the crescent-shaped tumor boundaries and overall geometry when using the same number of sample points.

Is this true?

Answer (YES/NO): NO